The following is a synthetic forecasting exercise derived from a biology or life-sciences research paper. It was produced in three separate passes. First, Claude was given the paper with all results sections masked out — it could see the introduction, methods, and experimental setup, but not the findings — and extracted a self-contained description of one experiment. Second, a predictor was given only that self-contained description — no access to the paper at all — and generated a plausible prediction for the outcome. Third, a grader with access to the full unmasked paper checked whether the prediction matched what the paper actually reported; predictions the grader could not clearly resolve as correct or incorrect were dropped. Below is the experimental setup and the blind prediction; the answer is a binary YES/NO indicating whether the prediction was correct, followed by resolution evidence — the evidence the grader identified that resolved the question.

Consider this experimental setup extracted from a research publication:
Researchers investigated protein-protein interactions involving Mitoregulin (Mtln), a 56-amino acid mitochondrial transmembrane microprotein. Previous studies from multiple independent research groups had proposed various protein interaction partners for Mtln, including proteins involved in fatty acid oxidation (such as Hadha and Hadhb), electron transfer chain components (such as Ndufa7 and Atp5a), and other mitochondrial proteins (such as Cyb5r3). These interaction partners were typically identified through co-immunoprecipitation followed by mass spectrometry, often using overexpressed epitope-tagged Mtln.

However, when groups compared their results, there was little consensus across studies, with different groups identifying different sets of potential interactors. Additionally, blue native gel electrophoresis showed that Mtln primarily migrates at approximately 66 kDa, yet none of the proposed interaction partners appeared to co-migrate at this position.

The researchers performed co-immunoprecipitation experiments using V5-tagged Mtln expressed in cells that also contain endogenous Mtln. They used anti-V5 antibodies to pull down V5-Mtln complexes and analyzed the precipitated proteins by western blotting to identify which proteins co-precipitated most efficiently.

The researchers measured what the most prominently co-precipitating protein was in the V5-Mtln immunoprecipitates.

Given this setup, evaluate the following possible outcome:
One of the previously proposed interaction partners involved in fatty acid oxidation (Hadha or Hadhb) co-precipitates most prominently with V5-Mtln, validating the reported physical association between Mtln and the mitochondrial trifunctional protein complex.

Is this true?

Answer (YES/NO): NO